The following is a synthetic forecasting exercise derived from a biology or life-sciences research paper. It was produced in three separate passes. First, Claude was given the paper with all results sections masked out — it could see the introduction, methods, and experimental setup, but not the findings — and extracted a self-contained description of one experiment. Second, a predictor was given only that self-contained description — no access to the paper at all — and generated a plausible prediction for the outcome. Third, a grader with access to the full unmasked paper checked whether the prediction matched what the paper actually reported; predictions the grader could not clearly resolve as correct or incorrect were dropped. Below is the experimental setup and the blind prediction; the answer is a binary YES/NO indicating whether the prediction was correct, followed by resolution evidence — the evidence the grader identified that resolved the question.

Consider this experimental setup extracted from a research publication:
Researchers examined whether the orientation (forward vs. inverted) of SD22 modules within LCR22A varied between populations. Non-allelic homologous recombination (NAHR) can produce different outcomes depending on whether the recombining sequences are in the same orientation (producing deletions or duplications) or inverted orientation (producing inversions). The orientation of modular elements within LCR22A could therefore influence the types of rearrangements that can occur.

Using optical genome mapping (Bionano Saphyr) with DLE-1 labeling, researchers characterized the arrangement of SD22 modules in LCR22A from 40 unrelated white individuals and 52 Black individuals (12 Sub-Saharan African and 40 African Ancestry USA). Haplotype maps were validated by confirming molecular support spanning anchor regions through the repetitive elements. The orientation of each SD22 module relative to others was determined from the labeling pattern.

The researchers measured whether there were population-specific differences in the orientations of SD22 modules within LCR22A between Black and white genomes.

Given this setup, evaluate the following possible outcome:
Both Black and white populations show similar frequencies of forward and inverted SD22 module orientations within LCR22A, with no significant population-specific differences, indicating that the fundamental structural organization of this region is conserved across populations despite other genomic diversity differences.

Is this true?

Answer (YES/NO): NO